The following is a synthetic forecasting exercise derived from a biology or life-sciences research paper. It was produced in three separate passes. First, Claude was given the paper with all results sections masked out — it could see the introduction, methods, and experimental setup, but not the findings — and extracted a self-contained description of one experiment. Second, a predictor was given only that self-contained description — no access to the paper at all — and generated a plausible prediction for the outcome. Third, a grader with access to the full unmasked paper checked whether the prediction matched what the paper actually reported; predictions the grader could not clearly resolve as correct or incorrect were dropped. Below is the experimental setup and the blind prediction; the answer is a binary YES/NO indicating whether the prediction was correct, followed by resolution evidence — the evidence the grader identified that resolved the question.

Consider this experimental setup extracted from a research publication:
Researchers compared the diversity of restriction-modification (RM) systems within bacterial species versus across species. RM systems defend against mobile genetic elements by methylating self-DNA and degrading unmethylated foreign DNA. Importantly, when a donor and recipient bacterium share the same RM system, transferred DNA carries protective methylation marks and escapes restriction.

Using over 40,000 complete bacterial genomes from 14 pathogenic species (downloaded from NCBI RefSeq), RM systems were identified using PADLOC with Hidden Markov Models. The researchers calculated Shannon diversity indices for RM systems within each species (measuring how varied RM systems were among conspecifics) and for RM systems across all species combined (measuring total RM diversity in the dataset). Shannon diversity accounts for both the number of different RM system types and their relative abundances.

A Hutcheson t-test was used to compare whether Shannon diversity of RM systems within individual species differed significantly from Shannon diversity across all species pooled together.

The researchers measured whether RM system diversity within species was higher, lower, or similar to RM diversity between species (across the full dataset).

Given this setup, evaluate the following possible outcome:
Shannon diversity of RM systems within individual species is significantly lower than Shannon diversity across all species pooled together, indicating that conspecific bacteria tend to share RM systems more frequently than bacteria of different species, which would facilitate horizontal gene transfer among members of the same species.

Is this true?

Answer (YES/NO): YES